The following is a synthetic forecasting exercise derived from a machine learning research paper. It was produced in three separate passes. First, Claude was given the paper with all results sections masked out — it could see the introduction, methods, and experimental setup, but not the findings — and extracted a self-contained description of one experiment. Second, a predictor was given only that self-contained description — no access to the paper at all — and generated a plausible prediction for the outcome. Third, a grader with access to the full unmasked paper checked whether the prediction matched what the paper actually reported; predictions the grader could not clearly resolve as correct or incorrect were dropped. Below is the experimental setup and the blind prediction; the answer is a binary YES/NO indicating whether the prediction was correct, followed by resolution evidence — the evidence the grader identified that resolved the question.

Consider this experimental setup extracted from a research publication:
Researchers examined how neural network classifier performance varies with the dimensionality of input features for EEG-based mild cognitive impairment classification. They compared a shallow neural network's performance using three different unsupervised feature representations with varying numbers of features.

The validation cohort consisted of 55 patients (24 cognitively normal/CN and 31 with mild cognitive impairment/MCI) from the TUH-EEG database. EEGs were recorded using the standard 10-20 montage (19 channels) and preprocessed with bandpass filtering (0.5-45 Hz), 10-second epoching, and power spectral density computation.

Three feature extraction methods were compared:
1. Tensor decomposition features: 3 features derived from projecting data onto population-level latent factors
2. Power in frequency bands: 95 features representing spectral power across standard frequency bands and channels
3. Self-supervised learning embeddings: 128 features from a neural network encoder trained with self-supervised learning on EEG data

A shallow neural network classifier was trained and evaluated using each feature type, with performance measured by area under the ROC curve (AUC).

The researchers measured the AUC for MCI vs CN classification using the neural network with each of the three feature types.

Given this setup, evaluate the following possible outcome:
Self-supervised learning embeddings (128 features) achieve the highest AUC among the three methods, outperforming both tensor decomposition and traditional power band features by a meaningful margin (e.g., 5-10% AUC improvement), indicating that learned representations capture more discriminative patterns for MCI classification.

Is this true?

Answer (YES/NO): YES